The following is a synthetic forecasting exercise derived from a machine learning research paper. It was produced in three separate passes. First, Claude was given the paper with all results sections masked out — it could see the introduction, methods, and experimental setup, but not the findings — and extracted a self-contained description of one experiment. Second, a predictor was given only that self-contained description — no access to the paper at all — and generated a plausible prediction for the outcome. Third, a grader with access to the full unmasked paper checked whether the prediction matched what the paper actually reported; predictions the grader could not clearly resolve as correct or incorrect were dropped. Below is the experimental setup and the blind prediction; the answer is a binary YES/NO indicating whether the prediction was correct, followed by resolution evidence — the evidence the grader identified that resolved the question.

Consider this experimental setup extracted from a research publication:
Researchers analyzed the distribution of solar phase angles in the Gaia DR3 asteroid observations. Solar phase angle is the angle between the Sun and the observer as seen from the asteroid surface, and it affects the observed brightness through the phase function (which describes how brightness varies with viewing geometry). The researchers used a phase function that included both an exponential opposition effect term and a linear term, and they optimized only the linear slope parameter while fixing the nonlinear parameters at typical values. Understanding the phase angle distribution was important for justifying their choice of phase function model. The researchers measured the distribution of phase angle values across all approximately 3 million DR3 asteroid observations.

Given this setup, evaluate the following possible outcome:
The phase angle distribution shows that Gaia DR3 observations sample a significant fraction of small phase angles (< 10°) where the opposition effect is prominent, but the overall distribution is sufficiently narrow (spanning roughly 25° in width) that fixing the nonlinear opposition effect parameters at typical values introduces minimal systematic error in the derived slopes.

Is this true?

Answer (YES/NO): NO